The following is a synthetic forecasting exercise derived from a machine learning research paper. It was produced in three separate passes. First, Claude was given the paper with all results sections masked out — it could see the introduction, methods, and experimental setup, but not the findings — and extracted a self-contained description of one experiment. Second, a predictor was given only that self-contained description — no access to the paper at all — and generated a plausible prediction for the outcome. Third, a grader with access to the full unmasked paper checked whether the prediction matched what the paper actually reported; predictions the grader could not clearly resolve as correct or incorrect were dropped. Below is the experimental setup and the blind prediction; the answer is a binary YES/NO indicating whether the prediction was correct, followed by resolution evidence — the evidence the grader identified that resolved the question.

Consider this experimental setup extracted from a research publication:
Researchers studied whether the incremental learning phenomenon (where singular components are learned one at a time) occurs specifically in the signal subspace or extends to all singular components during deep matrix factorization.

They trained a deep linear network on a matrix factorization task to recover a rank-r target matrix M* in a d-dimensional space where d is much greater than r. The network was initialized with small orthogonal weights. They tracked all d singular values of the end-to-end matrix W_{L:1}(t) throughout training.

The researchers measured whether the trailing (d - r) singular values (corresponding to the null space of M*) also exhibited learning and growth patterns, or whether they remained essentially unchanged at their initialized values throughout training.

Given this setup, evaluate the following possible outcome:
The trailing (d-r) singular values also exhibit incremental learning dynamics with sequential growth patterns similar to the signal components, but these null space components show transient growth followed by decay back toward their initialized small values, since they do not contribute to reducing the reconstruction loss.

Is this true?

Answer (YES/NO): NO